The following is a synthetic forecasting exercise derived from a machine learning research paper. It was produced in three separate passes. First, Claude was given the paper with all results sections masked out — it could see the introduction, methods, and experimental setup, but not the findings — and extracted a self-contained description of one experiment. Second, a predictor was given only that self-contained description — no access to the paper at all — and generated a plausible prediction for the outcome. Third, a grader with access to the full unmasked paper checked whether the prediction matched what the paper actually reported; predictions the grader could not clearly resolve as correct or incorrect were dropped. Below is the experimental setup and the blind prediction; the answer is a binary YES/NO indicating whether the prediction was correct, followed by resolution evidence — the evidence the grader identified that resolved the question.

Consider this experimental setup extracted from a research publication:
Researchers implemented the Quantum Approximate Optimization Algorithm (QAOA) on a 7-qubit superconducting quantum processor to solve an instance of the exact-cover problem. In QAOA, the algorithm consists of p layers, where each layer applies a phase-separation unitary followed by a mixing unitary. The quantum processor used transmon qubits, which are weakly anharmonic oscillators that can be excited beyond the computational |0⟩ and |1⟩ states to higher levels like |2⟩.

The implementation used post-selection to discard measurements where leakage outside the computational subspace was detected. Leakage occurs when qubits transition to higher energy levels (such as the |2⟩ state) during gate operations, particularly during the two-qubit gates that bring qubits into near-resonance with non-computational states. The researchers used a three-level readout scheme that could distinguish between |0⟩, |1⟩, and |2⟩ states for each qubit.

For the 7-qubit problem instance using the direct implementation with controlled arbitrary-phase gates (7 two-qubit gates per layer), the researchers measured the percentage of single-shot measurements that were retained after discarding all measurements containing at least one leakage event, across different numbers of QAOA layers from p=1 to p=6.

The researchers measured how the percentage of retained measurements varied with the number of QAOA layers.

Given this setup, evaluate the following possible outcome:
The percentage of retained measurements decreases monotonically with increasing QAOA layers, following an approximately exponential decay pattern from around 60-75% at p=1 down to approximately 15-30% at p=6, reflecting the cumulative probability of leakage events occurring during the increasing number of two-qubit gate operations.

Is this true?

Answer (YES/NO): NO